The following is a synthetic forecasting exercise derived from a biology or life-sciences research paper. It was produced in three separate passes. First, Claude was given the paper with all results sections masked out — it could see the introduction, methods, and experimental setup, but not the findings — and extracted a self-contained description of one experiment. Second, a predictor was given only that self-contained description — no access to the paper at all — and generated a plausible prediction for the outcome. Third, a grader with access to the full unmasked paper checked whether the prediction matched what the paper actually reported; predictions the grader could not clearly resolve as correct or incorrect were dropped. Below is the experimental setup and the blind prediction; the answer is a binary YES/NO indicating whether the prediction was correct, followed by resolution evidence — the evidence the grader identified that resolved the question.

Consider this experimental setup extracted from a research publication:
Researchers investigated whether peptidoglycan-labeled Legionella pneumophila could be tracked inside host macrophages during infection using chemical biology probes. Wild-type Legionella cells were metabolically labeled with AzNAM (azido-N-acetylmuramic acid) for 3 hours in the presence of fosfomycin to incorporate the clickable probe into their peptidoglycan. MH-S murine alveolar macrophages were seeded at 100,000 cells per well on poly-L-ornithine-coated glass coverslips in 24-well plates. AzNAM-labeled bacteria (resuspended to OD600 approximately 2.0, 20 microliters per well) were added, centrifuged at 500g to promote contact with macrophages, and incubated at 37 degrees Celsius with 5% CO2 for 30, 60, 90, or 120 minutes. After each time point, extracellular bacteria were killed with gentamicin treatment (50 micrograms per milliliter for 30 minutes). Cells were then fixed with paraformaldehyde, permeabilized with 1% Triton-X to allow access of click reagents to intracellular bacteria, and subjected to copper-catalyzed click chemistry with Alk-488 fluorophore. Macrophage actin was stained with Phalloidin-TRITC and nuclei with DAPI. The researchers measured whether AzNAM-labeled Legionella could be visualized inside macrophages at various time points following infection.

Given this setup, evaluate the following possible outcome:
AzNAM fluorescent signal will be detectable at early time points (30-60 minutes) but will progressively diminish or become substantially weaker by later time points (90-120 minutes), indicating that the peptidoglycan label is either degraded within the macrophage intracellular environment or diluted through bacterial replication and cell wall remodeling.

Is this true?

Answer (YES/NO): NO